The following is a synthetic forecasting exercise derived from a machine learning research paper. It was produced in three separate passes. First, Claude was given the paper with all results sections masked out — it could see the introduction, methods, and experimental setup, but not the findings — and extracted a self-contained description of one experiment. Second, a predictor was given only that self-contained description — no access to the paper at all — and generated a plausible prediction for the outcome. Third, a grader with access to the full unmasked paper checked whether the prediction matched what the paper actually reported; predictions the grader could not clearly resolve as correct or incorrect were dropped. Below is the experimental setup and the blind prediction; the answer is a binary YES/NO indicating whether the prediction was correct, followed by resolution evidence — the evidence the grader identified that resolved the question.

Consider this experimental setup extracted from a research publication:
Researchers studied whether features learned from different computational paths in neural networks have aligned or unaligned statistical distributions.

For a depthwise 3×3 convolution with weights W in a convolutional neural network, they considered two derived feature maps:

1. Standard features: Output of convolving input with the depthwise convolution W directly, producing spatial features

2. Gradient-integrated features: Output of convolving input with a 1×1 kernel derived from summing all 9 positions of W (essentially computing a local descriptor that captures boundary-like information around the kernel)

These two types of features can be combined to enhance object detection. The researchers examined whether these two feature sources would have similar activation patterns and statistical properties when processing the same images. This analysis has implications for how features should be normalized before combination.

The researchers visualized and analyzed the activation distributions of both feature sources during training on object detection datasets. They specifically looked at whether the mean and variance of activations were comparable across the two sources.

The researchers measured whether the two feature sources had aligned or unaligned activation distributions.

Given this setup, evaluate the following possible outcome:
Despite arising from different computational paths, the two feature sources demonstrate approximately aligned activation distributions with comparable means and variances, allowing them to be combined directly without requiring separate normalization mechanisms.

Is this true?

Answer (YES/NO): NO